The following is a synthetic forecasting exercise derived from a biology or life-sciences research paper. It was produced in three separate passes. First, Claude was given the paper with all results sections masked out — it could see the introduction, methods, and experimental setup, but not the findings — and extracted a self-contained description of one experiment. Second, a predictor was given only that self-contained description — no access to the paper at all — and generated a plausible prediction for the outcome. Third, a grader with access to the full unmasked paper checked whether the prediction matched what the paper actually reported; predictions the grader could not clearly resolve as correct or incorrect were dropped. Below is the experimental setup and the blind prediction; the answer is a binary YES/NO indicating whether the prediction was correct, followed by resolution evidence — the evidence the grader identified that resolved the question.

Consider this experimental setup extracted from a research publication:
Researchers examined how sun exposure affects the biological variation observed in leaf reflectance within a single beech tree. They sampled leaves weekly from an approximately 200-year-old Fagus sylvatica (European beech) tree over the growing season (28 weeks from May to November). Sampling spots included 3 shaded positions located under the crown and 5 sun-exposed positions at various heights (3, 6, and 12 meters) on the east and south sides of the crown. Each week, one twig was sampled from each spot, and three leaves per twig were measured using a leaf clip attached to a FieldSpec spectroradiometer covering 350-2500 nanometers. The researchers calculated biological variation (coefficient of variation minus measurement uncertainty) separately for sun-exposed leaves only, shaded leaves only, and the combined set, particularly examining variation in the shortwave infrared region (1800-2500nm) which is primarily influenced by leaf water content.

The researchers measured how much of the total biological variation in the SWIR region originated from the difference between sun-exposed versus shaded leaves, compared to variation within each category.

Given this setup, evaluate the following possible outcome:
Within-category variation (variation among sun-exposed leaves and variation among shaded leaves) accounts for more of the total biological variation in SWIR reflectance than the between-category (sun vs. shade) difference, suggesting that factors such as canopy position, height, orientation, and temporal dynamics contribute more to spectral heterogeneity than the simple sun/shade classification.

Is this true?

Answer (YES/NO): NO